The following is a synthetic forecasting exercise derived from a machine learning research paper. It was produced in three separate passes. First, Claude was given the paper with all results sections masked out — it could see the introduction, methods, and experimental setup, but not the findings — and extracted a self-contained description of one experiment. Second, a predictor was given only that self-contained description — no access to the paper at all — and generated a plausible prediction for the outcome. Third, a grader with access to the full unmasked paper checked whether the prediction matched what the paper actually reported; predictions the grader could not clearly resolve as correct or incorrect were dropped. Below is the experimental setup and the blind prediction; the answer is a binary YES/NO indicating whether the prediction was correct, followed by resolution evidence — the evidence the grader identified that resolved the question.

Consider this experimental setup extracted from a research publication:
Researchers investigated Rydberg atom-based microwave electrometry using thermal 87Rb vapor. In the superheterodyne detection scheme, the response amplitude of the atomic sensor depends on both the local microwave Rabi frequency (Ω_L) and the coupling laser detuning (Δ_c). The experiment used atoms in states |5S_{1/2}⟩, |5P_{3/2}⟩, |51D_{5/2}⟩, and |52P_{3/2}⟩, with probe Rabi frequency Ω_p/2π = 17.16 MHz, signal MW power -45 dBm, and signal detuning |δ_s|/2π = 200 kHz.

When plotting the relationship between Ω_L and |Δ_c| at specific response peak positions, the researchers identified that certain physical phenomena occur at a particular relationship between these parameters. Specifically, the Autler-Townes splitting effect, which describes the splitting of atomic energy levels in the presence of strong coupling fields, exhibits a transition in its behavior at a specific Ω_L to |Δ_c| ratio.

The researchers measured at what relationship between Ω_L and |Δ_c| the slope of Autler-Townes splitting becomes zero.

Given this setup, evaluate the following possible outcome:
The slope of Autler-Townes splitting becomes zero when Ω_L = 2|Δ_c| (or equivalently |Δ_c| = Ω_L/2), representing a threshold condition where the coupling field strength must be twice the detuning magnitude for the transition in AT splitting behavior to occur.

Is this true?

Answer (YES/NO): YES